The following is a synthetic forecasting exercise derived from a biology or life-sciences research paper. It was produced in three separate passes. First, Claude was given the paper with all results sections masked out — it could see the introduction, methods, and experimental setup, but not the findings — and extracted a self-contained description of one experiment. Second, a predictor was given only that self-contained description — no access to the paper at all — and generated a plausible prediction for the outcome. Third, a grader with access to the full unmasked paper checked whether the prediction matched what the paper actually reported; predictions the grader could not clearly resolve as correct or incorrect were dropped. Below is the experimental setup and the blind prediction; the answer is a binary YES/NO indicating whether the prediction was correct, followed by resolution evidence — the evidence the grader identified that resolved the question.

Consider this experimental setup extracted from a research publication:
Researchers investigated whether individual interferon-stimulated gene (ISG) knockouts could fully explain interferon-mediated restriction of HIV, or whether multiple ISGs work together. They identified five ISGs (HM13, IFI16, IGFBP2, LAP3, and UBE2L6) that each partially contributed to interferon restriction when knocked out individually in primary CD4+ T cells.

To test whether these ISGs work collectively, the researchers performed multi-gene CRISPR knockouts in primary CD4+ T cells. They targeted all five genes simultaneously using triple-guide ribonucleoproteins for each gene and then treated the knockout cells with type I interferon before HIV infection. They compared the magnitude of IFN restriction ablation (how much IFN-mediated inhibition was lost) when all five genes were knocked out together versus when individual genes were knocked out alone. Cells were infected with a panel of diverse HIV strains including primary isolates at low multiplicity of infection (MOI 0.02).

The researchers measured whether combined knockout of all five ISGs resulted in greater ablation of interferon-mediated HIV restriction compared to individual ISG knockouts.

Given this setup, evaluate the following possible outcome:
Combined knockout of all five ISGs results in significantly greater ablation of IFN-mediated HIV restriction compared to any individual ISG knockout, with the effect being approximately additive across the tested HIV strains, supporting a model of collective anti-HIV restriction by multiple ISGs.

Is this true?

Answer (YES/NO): YES